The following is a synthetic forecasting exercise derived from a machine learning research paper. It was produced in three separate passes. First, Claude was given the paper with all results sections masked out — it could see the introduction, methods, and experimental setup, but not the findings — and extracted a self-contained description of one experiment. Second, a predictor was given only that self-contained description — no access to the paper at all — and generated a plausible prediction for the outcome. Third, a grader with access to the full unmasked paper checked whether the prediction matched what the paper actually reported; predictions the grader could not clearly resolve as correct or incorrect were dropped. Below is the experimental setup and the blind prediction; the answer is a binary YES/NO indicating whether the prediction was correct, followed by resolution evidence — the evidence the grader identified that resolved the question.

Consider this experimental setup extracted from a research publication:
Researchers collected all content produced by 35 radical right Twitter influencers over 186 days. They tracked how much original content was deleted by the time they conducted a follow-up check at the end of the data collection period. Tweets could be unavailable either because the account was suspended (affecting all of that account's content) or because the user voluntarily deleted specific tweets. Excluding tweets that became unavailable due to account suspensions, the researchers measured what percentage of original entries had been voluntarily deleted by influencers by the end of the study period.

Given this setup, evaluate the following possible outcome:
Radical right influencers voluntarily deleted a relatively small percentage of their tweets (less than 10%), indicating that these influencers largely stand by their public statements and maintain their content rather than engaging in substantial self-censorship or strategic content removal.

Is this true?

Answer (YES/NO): YES